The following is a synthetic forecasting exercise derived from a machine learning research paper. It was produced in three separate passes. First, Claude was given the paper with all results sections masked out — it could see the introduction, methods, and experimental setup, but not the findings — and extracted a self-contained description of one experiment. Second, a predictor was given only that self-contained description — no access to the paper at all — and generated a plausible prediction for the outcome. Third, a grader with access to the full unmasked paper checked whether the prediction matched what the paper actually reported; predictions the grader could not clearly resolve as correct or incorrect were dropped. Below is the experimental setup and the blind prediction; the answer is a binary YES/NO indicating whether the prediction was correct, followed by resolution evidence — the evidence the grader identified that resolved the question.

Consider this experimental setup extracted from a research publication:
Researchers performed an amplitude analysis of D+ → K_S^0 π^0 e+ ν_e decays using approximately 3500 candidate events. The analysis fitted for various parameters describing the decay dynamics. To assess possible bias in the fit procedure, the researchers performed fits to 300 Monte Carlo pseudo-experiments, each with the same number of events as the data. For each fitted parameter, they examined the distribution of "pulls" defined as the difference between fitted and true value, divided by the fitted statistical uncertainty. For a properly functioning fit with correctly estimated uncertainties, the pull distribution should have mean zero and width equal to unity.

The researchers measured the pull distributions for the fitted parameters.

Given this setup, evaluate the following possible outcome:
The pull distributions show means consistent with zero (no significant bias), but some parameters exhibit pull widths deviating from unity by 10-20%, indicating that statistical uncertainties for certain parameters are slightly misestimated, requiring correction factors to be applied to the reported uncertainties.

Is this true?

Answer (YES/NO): YES